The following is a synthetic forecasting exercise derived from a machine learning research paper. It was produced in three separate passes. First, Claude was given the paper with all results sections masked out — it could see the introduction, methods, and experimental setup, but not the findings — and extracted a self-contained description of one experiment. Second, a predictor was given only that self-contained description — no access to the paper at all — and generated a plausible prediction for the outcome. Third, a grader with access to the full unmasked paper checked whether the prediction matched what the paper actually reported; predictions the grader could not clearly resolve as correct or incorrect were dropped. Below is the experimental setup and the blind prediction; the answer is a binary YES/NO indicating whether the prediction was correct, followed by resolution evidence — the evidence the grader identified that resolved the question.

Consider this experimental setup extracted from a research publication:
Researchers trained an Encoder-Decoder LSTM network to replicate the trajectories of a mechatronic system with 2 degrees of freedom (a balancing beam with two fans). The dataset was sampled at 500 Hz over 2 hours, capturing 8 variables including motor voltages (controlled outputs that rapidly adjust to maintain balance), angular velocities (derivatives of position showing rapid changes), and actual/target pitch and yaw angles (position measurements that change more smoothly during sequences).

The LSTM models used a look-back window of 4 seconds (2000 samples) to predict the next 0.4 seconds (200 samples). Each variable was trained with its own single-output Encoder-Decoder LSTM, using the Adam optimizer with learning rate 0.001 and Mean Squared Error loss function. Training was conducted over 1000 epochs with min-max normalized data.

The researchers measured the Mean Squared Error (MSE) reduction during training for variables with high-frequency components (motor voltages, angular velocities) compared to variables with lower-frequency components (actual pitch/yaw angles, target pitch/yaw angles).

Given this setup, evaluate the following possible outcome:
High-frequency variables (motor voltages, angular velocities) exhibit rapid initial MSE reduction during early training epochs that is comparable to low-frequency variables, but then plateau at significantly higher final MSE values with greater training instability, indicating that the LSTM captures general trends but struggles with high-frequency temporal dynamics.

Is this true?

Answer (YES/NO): NO